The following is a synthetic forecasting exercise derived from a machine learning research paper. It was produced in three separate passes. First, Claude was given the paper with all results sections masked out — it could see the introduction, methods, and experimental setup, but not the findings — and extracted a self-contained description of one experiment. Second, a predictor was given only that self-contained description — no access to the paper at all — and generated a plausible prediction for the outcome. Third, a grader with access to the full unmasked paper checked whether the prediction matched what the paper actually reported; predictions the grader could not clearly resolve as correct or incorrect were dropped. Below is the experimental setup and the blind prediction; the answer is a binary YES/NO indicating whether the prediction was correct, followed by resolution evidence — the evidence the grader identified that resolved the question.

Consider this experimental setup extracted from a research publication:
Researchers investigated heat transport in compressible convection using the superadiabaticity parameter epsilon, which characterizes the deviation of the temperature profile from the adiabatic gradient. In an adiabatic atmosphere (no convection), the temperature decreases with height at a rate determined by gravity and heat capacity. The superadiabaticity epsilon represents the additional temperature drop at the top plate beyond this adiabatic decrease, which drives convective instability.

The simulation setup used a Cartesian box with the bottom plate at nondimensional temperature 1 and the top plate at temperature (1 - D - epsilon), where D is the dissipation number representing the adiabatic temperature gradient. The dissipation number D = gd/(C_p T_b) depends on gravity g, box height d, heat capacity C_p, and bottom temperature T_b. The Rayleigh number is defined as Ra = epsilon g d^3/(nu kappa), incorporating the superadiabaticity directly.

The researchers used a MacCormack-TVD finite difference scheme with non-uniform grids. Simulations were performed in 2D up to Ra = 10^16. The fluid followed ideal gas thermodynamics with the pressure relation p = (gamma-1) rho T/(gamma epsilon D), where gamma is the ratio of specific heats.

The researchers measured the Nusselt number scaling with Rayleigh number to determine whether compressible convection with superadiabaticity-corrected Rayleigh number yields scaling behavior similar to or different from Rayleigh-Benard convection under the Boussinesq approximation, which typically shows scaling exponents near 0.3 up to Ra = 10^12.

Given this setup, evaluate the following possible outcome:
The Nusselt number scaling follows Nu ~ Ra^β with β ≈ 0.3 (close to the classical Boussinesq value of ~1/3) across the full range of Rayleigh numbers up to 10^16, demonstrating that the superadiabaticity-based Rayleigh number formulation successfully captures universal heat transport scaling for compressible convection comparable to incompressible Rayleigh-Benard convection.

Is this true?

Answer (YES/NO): YES